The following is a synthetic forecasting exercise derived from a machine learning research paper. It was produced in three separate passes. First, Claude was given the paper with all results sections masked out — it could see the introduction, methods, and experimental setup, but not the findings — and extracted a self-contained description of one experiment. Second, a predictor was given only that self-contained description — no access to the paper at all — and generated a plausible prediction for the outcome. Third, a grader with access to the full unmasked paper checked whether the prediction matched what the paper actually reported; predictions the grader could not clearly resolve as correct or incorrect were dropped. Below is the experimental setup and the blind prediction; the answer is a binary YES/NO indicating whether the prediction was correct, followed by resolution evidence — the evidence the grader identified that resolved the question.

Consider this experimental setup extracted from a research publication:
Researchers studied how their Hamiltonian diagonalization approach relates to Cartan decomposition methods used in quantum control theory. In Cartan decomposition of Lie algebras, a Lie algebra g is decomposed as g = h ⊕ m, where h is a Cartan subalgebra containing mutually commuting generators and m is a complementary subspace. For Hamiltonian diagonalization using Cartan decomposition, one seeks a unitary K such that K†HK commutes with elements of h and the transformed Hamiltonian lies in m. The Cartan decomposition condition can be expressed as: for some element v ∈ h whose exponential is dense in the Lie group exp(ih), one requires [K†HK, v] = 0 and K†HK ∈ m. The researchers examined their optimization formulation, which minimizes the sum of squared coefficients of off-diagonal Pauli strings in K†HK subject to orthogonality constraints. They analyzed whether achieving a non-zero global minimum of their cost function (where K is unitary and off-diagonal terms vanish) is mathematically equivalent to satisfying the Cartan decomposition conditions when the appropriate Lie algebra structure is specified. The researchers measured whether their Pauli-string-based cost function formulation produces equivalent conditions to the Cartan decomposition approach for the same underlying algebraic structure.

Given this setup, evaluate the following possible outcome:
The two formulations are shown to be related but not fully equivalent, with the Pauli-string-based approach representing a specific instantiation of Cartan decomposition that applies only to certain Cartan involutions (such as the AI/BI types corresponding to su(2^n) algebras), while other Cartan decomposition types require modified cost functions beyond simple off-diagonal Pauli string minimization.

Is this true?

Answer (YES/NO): NO